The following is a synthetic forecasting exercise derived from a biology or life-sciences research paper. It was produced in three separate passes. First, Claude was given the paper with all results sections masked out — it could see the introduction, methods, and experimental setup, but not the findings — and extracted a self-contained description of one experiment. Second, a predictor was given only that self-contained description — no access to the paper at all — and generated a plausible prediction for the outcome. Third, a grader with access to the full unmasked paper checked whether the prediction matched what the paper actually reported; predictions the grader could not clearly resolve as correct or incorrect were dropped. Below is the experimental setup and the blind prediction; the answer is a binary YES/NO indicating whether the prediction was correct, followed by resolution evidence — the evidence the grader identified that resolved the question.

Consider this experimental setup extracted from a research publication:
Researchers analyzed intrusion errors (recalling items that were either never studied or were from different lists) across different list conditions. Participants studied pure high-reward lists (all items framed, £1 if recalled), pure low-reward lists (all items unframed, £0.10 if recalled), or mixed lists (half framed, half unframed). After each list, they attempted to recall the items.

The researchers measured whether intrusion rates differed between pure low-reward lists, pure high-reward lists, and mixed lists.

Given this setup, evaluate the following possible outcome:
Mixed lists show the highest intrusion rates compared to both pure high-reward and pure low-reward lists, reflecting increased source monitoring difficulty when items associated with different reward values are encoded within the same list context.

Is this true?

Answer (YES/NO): NO